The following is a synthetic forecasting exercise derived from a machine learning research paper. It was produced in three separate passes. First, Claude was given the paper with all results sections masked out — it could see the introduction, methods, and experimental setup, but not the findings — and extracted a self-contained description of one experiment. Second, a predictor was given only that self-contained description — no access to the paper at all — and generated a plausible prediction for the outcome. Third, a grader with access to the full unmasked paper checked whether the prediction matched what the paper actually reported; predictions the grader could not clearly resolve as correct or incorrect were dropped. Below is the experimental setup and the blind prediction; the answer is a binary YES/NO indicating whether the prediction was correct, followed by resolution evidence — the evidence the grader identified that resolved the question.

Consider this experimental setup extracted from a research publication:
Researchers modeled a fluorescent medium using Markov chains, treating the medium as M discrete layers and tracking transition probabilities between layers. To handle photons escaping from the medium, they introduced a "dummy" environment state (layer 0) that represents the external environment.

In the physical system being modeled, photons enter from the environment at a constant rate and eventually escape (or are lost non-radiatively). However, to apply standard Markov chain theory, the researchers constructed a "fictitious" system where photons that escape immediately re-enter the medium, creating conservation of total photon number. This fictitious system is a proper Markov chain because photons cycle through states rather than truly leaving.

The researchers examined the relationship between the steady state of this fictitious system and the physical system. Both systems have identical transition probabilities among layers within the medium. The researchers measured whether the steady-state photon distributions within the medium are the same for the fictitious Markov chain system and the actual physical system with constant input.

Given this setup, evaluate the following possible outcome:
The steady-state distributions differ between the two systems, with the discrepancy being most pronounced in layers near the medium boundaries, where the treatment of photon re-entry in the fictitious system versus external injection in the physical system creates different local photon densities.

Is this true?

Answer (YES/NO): NO